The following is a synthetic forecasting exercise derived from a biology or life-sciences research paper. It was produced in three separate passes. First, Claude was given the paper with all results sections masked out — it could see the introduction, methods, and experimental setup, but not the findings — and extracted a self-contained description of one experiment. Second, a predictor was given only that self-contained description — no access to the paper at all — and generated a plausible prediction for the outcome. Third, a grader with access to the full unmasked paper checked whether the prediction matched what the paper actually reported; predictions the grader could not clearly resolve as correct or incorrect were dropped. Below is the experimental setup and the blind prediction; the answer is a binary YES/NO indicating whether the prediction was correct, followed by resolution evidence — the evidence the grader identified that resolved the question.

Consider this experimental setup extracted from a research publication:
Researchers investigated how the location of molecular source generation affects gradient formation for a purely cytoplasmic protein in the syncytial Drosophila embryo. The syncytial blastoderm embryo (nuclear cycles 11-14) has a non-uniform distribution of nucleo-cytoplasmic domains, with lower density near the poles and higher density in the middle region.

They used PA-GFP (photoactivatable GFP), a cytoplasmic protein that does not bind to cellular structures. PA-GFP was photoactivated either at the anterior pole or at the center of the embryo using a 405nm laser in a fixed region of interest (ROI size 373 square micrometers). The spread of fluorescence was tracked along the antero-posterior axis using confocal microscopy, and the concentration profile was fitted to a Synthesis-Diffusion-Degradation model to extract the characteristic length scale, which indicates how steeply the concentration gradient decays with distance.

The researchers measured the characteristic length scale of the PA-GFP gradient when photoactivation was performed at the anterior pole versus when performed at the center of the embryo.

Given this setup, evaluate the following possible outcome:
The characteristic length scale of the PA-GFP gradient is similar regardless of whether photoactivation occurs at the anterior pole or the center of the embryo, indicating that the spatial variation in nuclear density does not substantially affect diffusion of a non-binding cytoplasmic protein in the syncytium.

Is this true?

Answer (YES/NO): NO